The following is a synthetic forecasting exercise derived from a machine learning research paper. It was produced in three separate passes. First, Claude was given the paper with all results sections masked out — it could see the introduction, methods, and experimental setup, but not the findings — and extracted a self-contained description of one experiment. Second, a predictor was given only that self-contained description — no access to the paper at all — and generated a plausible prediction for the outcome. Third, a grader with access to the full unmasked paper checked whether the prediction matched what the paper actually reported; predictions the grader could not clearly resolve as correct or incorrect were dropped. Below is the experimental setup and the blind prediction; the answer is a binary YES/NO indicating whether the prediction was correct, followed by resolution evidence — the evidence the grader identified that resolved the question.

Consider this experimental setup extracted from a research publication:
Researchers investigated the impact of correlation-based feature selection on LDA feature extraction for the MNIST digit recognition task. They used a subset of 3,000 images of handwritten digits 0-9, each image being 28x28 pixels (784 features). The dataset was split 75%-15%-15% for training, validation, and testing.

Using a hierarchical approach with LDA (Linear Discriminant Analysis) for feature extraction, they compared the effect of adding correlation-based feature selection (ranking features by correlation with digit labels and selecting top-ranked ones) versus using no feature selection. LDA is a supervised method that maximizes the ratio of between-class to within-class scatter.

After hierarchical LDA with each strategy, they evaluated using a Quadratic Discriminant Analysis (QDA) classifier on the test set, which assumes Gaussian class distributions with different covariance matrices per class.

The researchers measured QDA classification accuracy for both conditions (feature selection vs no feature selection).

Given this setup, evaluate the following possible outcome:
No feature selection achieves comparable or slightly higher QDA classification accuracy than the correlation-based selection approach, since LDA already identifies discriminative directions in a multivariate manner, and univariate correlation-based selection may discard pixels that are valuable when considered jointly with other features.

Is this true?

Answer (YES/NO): NO